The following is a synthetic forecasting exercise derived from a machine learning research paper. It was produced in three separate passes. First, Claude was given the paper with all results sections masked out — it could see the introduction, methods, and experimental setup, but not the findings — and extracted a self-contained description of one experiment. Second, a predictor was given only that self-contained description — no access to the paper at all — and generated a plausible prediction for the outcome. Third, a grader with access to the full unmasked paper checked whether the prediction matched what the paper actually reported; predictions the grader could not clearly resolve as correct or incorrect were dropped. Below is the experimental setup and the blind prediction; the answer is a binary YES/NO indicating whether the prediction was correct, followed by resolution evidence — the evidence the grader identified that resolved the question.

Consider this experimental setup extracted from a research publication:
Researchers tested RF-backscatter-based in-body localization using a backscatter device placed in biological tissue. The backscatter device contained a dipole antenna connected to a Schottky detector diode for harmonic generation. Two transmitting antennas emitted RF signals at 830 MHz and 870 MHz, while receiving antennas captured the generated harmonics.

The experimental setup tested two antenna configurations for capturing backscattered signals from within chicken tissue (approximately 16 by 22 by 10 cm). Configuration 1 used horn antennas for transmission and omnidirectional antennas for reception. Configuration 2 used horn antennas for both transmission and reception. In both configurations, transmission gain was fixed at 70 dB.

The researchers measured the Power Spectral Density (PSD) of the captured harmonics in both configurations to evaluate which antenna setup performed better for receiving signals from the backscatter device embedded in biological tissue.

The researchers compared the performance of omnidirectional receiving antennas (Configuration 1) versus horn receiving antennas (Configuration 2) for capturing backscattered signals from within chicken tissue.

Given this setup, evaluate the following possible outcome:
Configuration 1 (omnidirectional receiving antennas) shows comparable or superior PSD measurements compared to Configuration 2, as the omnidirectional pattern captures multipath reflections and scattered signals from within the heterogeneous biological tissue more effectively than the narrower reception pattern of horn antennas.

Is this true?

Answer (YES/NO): YES